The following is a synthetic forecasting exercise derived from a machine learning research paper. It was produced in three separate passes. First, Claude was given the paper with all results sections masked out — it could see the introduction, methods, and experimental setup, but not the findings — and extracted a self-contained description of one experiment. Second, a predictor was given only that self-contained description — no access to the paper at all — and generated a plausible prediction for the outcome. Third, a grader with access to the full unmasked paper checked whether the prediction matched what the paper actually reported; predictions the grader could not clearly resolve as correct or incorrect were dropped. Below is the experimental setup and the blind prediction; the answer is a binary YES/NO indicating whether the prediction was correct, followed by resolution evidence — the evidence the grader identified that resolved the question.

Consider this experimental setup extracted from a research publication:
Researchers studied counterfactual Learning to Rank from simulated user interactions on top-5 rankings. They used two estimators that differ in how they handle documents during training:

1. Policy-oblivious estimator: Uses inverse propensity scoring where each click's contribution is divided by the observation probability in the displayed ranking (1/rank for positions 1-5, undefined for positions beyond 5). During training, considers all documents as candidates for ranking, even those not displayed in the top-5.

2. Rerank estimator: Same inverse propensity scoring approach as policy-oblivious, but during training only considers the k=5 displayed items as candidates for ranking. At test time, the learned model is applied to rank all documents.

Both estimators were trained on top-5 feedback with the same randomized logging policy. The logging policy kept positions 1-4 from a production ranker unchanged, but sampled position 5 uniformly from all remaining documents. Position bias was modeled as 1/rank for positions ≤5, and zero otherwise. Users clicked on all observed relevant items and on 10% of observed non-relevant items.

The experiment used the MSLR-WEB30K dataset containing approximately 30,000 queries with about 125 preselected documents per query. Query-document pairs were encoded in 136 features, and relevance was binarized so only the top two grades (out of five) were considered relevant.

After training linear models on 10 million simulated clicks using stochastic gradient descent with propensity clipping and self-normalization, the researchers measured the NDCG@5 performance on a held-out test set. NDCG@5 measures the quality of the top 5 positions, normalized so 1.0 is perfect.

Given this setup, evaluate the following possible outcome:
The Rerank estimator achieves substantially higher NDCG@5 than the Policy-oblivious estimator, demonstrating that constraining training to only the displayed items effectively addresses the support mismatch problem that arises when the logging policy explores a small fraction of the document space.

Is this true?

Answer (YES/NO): NO